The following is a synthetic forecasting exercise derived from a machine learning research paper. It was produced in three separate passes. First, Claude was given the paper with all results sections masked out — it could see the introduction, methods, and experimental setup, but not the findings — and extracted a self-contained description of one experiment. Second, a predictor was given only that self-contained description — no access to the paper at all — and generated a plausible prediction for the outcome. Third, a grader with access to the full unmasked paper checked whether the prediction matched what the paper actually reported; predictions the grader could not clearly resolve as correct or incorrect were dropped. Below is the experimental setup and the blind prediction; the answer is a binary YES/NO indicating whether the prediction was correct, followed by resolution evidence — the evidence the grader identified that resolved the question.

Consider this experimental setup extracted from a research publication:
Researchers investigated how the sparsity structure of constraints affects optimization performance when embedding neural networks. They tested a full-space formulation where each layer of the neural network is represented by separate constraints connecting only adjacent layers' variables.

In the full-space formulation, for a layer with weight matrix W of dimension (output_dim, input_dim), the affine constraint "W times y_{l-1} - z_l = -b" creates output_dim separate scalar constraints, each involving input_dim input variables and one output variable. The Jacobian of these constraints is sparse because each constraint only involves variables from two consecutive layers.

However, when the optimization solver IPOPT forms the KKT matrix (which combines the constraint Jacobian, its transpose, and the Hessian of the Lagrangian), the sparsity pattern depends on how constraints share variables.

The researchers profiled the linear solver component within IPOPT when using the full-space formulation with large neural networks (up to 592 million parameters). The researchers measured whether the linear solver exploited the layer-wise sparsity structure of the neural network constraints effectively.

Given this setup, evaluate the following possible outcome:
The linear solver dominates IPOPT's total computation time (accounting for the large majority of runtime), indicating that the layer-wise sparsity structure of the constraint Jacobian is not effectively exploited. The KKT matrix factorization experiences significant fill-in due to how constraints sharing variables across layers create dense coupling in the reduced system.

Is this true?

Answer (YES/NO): YES